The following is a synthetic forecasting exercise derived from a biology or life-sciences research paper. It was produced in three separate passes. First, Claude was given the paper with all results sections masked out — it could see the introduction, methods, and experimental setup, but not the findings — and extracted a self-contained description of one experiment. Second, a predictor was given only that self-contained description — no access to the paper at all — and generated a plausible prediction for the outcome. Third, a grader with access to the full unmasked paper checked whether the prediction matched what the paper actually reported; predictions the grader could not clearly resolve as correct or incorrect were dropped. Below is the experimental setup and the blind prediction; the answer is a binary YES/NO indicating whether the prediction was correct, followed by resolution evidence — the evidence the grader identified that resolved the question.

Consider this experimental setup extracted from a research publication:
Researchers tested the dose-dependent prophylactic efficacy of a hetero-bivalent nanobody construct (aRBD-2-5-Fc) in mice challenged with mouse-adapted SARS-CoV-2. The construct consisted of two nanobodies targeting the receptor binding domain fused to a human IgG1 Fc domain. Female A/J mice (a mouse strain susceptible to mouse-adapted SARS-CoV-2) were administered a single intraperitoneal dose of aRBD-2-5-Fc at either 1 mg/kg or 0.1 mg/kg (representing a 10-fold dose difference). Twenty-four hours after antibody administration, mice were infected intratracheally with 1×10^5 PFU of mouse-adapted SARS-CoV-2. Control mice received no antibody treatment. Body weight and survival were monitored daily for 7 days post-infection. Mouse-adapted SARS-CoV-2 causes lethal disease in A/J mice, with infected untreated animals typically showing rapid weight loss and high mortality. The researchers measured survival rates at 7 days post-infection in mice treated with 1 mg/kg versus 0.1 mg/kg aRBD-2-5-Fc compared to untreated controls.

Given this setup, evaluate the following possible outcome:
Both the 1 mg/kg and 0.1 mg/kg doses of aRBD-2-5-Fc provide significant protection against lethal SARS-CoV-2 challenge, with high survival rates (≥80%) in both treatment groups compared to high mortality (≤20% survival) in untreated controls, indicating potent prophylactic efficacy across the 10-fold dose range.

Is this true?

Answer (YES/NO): NO